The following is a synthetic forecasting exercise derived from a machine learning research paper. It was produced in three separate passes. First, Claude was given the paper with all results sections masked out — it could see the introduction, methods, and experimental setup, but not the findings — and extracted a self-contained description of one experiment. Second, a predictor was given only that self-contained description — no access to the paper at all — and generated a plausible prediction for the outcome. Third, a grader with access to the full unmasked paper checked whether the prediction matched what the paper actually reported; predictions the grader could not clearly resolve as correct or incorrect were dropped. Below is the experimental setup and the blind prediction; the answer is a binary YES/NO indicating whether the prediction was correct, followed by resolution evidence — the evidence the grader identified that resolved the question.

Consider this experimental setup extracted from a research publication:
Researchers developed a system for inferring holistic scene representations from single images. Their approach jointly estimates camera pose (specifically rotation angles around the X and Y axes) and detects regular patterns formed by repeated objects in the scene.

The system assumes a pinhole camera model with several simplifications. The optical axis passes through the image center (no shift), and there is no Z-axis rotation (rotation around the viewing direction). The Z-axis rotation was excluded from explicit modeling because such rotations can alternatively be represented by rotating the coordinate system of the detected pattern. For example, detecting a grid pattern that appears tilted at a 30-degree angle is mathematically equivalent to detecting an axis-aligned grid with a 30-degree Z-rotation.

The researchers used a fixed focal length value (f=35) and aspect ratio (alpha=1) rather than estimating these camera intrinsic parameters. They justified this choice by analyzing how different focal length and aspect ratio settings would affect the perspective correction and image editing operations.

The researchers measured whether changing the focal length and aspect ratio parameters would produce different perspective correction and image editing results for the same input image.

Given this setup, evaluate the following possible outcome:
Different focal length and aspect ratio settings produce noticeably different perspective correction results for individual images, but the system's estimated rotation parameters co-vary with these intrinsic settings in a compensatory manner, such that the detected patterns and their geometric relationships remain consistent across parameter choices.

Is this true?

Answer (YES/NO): NO